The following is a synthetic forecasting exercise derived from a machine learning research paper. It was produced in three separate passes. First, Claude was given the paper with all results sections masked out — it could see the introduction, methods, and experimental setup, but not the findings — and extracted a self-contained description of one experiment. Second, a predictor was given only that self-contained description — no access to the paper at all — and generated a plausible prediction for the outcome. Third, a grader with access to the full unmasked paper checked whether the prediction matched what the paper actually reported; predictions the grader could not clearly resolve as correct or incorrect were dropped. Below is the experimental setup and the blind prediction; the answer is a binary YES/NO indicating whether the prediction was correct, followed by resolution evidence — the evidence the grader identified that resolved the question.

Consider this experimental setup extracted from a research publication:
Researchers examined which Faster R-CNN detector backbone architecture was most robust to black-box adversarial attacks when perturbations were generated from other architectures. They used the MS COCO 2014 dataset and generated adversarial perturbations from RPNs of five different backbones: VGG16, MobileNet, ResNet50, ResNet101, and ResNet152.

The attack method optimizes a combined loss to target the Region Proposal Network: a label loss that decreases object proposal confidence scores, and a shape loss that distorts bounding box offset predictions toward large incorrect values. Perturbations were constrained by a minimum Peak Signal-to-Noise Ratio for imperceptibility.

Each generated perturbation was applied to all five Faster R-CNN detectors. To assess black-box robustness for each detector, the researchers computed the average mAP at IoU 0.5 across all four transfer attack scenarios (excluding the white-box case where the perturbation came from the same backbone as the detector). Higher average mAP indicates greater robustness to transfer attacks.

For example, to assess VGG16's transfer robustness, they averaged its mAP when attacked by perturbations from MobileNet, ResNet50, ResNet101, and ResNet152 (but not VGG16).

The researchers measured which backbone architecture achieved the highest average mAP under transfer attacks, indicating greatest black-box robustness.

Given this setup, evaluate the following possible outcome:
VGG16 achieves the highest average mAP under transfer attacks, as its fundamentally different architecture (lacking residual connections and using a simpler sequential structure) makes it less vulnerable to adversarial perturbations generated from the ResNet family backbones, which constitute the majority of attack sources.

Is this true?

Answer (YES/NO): NO